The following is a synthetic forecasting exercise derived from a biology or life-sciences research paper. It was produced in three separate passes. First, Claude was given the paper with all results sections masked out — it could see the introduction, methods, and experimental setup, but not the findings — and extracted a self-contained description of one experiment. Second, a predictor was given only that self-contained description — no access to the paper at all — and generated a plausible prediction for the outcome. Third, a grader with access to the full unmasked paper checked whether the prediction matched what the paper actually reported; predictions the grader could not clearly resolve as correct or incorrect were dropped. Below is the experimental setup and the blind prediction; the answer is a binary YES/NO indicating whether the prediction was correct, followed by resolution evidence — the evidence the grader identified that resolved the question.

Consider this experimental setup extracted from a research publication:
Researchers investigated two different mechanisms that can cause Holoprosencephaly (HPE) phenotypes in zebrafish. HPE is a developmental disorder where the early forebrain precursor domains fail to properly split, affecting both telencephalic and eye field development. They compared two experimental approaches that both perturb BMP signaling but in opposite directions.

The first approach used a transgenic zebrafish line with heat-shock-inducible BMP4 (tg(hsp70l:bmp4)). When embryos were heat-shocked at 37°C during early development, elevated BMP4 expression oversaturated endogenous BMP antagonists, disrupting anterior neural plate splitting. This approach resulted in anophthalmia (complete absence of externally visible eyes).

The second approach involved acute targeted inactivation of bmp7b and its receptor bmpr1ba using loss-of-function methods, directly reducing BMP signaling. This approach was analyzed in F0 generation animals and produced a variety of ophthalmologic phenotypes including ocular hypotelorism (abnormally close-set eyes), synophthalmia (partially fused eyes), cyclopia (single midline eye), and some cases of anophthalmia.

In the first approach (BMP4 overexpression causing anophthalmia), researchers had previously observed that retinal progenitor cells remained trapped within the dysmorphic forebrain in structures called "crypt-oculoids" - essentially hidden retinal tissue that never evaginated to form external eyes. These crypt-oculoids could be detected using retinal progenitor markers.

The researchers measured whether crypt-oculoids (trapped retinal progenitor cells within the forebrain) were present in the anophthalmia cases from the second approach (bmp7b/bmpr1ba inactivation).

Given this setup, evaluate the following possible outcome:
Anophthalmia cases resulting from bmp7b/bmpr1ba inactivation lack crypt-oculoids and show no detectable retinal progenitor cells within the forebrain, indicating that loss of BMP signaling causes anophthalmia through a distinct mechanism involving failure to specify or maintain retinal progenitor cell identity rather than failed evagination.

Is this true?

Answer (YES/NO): YES